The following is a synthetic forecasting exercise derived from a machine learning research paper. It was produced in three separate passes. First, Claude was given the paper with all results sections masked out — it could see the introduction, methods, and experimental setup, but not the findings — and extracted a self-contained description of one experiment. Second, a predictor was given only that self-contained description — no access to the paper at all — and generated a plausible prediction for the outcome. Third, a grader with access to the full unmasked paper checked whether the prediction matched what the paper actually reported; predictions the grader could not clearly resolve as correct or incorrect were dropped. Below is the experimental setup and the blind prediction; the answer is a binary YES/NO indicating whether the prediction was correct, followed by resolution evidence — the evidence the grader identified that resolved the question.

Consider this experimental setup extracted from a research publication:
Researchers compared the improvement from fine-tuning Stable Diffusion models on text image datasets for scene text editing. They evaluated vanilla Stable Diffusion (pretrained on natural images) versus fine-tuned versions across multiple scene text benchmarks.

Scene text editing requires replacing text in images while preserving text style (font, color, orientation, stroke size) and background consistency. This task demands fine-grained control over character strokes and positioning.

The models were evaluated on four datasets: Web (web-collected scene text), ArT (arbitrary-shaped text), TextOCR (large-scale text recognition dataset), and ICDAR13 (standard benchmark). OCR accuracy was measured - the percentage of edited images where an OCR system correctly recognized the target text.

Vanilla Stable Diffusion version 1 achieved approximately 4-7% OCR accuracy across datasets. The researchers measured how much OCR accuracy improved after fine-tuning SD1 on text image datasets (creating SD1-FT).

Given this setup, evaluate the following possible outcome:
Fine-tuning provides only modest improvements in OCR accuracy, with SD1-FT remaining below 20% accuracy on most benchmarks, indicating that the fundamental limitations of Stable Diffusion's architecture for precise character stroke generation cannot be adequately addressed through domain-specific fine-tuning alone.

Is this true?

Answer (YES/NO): NO